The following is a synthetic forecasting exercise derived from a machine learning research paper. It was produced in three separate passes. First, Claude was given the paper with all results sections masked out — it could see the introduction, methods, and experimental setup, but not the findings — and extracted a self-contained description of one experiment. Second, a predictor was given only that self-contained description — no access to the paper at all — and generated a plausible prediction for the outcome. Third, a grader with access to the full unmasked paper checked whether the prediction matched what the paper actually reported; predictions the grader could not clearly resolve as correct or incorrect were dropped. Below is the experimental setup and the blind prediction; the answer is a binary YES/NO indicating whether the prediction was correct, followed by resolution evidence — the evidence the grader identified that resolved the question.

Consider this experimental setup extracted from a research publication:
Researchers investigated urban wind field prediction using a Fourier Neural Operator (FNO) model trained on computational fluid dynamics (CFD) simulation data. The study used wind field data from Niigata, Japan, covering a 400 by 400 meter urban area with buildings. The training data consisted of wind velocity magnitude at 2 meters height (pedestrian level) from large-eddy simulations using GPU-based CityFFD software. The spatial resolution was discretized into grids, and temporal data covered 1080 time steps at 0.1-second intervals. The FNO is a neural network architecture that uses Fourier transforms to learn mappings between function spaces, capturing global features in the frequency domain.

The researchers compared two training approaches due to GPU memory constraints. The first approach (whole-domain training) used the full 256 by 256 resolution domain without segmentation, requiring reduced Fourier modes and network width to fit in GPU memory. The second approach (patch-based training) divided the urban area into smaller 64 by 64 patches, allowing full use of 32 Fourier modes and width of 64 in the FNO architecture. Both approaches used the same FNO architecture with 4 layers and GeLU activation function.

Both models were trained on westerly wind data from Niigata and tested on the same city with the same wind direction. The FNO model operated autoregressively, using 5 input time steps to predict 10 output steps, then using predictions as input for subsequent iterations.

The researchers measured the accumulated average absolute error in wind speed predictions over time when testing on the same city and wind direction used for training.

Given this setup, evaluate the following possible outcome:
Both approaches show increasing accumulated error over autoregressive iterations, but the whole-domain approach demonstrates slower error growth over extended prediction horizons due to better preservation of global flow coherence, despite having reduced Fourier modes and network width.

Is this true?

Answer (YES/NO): NO